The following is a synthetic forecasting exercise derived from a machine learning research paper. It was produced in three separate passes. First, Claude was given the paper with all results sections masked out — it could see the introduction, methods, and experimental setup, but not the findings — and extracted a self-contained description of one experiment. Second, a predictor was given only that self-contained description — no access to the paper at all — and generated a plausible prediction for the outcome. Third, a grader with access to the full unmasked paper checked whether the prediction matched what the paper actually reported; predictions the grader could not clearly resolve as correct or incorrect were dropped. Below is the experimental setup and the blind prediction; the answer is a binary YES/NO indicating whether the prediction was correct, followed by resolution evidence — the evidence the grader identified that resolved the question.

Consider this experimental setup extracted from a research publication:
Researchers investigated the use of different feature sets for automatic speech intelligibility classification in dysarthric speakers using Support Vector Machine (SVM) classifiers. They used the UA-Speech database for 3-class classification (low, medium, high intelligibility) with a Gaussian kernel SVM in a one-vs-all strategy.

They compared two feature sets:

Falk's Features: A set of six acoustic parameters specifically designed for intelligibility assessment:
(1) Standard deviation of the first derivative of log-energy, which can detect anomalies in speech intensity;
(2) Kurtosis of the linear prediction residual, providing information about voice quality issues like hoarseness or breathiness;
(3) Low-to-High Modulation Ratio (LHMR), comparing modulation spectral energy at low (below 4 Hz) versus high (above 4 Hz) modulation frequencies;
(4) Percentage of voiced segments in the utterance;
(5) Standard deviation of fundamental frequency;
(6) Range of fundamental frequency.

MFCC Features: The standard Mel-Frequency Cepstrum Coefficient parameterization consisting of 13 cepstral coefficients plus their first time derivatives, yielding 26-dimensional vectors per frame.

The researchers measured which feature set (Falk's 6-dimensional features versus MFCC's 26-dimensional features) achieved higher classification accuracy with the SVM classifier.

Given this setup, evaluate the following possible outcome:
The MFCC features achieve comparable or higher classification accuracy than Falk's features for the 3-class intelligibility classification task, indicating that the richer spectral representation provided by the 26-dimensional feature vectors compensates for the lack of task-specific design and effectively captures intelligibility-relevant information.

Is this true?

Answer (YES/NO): NO